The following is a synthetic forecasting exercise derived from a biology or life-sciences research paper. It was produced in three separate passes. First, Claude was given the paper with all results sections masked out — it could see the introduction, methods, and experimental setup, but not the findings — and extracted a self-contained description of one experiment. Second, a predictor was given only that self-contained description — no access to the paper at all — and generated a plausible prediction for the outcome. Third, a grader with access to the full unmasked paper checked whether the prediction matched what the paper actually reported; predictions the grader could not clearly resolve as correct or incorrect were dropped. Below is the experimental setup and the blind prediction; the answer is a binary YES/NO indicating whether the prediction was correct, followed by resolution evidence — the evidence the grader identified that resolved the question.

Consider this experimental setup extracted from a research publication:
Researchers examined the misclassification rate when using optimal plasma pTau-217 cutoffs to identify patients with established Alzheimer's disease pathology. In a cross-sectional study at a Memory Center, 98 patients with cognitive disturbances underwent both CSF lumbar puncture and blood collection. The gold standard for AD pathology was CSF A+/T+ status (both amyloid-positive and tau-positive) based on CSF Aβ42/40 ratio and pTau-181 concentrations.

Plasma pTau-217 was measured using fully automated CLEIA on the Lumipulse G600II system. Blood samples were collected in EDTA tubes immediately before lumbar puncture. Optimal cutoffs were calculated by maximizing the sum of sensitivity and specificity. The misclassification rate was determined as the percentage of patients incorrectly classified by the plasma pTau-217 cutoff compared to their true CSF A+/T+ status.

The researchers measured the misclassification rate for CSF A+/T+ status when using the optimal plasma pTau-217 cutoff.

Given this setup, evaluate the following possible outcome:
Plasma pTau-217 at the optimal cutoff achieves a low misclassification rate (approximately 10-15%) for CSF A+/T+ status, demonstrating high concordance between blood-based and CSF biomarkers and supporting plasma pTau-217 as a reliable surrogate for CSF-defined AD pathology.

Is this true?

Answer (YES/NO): NO